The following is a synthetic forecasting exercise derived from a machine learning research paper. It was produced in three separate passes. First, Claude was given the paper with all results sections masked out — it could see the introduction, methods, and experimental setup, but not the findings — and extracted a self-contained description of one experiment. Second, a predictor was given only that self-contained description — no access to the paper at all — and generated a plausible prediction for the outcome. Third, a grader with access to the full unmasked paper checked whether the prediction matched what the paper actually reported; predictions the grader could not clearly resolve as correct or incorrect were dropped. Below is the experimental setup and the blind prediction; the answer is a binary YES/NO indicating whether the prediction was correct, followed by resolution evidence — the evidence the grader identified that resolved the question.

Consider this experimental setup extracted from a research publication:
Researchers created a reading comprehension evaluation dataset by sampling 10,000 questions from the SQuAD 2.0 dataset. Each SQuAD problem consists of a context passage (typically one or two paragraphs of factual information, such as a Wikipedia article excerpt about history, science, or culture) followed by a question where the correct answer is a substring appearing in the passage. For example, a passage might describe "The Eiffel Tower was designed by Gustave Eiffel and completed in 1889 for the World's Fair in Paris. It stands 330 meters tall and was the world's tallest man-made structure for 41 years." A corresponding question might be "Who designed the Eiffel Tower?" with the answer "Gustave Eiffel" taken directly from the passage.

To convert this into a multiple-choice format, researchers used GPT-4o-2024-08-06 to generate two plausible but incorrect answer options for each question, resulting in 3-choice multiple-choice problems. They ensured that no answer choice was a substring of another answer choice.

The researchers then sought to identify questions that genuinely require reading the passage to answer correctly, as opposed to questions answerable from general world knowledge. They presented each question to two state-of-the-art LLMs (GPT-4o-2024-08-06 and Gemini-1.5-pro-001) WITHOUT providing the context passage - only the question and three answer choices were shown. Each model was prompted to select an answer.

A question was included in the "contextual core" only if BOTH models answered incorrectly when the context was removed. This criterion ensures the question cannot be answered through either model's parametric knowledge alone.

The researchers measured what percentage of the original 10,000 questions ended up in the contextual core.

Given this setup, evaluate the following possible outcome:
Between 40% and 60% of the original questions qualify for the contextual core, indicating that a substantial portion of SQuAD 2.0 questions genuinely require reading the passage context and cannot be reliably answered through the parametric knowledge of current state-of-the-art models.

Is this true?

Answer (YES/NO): NO